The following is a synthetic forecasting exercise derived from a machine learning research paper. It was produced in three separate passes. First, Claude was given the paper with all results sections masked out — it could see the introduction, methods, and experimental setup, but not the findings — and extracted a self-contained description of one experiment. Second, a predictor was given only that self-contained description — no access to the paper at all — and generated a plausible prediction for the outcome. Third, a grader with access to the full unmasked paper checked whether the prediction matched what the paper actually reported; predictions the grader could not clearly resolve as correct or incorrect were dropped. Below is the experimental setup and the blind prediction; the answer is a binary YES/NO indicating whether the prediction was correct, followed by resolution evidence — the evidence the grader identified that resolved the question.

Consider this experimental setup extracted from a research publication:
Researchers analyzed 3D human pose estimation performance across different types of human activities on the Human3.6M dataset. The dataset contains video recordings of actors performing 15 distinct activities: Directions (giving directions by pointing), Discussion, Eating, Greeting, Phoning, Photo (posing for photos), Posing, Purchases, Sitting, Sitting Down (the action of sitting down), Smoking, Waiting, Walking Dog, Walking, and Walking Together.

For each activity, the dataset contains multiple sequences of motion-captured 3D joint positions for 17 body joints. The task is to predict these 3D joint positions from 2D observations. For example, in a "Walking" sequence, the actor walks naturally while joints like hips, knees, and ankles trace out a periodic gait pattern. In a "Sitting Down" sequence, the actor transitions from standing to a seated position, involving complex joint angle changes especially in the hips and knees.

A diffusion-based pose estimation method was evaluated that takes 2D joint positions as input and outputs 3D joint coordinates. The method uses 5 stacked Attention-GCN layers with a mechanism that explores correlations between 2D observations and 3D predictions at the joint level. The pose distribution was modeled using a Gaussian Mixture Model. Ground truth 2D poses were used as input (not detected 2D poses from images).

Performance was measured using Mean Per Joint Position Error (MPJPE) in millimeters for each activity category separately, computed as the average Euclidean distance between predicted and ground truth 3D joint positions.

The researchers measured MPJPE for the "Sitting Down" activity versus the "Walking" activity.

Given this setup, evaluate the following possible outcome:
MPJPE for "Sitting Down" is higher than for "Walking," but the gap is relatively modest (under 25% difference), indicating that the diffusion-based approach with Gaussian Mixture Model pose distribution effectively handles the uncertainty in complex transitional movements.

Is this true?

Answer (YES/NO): NO